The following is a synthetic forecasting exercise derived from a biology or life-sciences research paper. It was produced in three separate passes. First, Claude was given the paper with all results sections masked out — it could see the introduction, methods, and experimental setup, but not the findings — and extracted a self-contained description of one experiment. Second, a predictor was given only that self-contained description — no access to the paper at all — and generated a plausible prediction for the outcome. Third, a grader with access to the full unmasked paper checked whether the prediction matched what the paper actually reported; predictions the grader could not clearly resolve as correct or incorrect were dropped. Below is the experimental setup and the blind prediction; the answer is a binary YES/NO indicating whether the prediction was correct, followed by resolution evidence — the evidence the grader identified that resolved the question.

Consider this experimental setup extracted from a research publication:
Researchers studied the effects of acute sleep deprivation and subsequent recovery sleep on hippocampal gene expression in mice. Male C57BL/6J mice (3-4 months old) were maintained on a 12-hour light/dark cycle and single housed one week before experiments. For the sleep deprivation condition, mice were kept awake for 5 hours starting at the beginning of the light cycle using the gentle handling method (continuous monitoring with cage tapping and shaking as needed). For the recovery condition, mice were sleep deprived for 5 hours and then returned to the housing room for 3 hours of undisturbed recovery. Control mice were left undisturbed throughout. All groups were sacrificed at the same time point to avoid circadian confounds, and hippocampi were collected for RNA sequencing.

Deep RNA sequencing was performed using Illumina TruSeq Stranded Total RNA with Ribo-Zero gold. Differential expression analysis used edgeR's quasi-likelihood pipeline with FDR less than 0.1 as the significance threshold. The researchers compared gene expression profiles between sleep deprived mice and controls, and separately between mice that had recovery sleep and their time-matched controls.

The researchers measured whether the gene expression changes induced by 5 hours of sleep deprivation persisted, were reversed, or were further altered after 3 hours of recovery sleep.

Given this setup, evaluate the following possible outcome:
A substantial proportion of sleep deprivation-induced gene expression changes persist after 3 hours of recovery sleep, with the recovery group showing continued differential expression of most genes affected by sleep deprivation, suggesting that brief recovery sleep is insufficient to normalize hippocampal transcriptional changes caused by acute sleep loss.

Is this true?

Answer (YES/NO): NO